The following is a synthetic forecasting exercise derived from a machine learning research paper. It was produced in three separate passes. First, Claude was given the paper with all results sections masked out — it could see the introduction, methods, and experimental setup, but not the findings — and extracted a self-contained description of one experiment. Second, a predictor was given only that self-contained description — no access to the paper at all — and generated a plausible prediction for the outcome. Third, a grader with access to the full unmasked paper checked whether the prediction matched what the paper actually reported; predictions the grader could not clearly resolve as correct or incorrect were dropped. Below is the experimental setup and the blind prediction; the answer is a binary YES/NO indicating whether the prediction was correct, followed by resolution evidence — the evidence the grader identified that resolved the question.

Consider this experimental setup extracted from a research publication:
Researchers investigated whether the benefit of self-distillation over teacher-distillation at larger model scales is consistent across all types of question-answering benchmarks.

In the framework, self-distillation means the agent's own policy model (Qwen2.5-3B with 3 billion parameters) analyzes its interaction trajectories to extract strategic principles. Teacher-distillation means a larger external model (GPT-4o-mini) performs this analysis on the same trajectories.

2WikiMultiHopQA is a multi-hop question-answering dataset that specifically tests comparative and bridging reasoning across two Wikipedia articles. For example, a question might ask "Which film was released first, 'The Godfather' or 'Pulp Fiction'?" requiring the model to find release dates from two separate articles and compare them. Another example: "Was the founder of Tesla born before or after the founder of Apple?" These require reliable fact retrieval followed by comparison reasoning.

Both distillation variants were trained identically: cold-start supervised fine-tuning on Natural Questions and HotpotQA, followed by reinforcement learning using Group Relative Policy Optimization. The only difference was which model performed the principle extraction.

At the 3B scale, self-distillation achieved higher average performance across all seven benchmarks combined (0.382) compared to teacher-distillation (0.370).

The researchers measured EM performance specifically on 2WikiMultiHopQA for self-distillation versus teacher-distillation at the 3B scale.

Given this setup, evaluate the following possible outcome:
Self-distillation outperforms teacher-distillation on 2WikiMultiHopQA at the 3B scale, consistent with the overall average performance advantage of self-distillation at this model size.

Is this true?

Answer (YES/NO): NO